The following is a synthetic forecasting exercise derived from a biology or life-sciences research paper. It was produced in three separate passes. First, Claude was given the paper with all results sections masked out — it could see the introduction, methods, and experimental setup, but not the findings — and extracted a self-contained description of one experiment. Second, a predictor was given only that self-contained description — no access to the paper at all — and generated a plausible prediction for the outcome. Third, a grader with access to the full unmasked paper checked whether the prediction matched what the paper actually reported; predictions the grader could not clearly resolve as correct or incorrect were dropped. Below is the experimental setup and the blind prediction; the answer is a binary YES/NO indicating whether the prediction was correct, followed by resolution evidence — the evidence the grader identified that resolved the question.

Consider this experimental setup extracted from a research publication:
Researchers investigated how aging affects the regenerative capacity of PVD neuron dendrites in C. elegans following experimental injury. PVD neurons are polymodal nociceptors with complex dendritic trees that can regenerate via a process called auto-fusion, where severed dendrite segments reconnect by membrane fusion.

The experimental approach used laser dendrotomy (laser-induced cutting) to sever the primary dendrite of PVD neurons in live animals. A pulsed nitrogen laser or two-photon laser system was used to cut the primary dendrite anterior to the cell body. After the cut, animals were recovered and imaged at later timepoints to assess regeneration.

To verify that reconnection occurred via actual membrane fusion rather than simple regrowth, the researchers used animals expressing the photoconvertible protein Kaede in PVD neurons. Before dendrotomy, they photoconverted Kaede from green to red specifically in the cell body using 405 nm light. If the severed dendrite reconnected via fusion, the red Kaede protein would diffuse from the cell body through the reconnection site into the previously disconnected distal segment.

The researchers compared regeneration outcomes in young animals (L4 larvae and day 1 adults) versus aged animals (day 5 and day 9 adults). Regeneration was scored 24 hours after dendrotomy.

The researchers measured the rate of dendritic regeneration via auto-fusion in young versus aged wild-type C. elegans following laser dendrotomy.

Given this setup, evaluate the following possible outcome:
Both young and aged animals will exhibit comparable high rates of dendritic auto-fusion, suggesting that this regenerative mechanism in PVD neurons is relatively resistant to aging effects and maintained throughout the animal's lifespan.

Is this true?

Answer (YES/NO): NO